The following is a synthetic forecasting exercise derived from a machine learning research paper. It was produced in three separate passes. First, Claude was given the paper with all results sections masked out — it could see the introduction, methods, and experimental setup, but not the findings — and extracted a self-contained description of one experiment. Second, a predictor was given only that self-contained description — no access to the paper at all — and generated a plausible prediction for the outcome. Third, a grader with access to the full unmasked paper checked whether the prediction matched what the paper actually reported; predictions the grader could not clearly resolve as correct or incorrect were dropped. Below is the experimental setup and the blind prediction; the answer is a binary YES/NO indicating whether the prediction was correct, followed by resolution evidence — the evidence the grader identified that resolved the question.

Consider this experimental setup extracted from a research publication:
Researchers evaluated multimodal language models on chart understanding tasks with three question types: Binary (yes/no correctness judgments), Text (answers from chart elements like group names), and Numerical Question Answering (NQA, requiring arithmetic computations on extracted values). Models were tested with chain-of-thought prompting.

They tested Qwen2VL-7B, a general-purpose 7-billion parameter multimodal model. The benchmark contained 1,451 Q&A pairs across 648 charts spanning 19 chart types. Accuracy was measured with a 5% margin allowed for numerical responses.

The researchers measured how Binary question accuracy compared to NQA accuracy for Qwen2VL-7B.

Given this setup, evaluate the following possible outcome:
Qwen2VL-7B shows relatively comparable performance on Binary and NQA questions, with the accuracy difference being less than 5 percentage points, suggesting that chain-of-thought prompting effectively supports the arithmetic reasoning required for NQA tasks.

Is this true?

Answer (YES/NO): NO